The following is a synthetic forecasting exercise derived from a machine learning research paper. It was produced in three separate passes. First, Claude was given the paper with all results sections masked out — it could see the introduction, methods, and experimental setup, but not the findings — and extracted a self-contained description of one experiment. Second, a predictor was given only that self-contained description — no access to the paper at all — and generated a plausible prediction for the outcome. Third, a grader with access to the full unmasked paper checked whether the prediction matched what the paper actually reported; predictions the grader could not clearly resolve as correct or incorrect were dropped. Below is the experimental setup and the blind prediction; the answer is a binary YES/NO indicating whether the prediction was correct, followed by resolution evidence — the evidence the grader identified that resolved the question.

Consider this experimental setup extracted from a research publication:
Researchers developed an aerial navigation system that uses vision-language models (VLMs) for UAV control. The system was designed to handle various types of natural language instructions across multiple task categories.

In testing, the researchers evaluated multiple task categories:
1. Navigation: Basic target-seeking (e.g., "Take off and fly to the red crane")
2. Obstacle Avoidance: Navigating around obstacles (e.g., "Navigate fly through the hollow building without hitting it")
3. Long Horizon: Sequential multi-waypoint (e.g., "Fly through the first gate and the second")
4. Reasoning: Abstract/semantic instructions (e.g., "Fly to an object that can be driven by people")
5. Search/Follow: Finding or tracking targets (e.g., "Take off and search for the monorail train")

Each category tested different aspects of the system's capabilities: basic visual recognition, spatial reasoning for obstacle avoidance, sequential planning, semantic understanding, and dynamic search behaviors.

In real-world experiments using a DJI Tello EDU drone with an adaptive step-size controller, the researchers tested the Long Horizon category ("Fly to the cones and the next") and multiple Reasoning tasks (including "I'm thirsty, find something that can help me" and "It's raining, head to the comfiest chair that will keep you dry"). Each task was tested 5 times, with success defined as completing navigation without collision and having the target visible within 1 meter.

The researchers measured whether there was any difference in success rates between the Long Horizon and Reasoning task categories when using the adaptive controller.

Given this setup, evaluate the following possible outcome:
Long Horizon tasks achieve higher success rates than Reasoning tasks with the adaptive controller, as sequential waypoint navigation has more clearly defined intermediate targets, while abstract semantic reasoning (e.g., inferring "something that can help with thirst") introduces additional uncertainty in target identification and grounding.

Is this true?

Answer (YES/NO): NO